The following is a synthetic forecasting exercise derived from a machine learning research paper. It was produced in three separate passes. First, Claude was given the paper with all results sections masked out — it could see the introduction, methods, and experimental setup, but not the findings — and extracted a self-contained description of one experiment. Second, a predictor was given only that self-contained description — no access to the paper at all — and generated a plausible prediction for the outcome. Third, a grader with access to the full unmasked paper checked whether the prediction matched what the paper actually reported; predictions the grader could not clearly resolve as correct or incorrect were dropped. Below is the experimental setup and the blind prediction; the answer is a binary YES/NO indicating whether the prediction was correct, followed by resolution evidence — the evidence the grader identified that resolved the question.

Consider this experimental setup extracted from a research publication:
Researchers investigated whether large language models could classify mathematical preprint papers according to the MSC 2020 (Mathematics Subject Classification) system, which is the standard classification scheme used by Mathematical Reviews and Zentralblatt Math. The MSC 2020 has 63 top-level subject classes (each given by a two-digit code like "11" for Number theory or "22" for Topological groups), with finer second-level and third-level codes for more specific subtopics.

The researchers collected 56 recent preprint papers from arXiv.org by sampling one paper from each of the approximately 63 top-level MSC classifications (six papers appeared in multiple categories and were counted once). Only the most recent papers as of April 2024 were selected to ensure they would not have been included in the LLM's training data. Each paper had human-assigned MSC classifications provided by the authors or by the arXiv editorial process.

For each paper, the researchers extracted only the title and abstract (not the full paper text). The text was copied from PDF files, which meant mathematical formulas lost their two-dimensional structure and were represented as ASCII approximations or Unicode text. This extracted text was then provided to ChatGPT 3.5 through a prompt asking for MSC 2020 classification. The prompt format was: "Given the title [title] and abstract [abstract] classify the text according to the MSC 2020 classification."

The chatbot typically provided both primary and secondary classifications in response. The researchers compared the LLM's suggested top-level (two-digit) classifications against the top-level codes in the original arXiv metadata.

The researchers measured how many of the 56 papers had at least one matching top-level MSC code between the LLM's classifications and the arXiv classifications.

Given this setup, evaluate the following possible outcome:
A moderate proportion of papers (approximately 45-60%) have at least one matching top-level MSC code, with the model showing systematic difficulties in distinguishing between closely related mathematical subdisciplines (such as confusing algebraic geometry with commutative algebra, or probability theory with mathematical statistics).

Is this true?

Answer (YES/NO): NO